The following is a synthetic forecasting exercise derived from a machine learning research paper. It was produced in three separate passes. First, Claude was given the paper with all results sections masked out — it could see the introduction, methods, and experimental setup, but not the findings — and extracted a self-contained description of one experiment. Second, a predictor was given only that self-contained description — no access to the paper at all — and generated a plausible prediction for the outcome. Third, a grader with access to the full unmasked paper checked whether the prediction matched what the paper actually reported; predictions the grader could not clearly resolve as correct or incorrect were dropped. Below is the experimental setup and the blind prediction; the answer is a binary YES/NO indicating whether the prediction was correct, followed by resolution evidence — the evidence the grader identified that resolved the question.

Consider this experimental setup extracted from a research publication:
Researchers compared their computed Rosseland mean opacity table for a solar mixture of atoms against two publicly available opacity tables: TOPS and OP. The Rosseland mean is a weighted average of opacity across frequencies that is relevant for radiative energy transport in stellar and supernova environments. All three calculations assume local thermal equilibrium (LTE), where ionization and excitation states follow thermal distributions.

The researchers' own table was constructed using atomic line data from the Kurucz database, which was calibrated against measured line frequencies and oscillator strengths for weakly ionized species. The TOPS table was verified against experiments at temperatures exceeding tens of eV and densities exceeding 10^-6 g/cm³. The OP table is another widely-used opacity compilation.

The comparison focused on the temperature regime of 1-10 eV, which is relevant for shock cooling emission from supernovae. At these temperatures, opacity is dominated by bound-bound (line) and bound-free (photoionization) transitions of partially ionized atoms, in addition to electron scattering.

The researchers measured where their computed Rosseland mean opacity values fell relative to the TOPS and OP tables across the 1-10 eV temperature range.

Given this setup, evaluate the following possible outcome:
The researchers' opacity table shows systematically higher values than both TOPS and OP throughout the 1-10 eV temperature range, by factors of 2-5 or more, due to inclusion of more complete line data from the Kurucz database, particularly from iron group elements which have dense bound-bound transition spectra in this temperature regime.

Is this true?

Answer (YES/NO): NO